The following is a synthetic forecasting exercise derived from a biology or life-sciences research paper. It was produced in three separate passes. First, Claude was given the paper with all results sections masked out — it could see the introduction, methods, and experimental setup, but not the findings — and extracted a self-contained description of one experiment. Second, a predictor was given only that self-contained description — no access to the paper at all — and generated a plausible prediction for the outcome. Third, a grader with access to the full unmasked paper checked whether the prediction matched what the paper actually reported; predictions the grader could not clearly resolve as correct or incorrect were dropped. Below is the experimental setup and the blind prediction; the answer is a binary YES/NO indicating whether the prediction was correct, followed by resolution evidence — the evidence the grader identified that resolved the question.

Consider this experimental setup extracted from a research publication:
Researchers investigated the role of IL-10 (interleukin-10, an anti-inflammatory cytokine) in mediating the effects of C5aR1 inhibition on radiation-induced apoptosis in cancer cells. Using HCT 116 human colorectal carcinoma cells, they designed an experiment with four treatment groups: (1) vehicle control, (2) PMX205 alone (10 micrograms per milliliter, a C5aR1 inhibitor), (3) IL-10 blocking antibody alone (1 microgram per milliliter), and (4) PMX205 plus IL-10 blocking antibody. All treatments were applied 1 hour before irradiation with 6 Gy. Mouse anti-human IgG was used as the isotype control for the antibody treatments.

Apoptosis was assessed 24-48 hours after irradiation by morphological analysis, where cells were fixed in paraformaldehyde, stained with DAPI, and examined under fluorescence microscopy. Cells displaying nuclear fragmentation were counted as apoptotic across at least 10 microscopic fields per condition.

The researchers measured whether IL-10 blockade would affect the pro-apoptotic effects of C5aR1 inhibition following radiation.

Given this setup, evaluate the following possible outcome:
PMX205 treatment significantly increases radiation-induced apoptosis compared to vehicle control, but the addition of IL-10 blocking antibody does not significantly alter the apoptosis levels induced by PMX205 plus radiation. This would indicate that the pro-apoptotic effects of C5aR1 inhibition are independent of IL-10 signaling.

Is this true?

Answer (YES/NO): NO